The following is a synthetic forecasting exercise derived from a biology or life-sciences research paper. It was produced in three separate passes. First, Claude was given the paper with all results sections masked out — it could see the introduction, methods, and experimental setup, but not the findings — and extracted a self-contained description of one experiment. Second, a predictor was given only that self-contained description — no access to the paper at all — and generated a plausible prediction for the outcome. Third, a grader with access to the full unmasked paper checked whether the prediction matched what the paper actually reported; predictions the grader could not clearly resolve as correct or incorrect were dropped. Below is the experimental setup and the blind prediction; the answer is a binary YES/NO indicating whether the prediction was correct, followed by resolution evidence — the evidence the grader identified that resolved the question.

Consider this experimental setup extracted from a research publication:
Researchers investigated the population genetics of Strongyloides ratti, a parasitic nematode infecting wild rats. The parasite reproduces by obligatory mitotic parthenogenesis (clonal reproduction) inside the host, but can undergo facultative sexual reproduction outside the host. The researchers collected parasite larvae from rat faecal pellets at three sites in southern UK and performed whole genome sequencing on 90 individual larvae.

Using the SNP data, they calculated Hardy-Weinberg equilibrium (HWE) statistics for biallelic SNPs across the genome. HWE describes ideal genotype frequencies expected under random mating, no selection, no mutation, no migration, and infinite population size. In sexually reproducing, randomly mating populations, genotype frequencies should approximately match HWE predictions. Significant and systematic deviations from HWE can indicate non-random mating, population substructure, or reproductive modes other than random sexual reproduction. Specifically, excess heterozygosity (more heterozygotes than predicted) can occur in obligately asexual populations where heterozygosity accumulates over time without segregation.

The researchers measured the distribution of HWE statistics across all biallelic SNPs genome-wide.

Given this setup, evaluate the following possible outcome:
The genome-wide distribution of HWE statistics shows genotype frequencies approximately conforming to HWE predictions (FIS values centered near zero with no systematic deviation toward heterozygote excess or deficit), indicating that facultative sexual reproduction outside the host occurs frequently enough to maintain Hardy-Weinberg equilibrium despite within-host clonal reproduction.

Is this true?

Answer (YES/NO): NO